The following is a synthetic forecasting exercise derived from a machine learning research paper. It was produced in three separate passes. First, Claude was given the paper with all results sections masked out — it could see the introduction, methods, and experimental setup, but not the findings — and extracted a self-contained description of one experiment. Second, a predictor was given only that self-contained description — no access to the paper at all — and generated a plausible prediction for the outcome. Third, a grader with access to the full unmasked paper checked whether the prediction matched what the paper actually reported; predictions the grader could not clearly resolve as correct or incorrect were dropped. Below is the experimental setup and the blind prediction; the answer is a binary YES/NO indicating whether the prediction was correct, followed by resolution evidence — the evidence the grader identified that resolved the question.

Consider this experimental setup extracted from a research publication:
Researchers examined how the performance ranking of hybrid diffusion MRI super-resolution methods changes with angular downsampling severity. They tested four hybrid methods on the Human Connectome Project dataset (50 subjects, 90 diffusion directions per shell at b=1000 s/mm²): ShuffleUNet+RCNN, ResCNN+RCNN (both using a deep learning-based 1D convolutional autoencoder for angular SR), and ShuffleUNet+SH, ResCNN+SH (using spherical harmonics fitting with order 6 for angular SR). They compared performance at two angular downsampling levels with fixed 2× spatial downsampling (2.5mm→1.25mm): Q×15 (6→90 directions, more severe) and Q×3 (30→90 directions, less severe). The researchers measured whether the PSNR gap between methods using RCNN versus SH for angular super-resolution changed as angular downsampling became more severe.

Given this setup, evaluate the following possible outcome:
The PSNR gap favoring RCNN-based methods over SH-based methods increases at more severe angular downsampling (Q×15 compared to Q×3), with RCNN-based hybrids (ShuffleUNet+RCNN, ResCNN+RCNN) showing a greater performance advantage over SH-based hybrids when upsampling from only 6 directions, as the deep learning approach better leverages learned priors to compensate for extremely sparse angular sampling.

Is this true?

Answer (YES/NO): YES